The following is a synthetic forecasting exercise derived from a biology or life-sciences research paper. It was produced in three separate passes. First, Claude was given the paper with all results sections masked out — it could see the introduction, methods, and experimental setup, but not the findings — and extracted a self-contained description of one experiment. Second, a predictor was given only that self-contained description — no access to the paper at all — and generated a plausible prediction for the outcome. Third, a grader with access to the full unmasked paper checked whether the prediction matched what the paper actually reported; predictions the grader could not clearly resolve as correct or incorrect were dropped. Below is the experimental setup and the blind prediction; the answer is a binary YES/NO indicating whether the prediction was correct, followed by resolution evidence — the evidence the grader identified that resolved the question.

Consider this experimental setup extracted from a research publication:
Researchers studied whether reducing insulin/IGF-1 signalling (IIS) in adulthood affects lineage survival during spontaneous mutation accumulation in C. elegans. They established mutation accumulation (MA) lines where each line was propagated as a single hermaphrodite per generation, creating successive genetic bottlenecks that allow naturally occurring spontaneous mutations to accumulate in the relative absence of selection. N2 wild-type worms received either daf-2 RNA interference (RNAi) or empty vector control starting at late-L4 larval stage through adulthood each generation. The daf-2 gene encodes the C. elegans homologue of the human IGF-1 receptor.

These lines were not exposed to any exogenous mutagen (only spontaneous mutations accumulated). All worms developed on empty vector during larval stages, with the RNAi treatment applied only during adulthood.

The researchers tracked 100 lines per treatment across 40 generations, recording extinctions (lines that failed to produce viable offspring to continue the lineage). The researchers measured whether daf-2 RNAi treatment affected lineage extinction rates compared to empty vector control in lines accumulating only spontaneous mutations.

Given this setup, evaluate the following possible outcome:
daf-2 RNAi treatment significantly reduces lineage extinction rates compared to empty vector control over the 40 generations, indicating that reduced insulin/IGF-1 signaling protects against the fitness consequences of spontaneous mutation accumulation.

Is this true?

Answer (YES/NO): YES